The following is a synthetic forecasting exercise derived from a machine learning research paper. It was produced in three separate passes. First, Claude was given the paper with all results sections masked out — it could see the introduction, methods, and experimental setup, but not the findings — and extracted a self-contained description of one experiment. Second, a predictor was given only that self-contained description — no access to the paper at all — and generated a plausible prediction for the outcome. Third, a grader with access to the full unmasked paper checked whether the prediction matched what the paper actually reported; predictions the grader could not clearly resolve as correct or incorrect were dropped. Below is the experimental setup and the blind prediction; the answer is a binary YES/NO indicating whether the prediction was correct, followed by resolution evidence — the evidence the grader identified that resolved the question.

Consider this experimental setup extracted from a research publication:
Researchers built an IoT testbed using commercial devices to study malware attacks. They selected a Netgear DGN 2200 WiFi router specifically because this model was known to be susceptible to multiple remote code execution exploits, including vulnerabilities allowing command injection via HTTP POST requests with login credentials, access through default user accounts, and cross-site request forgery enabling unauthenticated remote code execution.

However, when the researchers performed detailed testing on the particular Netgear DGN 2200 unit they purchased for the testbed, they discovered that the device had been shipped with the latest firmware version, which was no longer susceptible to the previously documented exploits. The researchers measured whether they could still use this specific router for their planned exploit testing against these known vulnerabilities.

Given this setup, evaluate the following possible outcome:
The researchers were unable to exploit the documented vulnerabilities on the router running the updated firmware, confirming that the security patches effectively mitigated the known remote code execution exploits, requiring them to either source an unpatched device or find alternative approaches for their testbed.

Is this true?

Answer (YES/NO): NO